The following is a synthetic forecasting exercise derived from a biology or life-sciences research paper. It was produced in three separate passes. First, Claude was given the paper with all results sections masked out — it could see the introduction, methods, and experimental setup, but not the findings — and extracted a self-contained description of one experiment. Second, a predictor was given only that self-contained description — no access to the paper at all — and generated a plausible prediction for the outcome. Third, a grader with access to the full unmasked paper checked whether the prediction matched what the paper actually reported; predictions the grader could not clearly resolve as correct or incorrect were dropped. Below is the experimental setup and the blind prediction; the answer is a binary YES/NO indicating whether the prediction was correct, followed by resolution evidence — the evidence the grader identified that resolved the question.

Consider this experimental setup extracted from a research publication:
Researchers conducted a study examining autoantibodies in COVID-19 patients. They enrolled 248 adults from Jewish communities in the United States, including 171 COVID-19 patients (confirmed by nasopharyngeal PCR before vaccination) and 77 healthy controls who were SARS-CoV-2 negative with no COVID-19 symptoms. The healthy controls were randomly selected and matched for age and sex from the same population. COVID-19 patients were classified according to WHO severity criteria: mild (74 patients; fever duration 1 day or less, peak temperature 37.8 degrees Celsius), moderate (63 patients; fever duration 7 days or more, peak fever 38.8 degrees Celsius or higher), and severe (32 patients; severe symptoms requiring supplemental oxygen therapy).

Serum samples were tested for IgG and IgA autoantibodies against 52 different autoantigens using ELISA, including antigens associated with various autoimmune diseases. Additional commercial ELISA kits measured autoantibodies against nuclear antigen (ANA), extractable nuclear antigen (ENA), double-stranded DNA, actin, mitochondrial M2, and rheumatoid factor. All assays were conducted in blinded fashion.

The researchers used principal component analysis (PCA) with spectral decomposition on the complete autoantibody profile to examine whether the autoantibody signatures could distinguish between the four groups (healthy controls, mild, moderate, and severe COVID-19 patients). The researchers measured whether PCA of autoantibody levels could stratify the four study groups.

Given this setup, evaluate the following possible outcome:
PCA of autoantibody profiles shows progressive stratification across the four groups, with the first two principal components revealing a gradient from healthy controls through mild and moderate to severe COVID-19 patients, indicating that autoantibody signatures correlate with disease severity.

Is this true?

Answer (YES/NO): NO